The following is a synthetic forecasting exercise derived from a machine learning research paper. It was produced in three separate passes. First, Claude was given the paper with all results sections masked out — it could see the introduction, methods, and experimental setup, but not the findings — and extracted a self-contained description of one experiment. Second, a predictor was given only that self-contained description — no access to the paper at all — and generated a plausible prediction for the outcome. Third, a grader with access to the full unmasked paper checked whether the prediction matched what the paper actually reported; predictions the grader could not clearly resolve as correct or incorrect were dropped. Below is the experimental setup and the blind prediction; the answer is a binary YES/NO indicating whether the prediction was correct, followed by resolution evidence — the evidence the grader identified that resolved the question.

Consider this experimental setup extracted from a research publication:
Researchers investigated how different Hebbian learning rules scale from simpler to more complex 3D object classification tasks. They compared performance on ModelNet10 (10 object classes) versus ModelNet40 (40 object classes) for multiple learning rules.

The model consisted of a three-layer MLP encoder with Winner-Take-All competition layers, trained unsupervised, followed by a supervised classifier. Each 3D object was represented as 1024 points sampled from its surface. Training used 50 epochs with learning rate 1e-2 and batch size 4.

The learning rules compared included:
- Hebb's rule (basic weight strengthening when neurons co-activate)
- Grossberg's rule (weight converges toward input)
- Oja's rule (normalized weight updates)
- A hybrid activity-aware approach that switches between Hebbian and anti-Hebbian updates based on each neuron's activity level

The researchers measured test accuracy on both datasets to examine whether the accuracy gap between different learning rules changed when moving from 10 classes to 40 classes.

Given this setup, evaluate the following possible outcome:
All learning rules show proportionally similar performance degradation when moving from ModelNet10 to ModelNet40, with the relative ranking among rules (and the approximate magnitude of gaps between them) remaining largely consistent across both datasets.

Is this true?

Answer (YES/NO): NO